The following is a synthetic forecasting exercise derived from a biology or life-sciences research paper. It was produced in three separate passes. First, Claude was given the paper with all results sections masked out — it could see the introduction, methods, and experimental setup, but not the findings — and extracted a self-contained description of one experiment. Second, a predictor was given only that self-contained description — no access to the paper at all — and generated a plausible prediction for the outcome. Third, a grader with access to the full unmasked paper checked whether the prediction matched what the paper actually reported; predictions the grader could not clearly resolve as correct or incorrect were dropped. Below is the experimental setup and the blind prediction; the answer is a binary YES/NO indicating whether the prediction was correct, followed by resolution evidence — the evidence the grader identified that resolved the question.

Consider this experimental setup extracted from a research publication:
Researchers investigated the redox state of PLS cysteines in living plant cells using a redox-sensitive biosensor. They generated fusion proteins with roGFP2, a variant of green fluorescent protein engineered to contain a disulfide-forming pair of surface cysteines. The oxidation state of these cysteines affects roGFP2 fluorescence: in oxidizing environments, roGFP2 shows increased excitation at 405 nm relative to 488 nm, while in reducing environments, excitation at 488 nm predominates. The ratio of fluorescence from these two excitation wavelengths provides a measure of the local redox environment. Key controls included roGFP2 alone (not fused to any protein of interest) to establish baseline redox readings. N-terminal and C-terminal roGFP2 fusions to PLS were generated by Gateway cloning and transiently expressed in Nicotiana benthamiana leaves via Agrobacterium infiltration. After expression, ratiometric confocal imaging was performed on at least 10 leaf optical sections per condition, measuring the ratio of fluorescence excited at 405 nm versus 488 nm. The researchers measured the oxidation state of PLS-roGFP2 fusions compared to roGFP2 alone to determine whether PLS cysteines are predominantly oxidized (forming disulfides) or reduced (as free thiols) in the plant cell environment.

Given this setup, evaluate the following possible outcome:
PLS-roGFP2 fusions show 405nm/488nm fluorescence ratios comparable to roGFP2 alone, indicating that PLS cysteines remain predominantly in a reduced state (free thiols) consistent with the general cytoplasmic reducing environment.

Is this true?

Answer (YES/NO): YES